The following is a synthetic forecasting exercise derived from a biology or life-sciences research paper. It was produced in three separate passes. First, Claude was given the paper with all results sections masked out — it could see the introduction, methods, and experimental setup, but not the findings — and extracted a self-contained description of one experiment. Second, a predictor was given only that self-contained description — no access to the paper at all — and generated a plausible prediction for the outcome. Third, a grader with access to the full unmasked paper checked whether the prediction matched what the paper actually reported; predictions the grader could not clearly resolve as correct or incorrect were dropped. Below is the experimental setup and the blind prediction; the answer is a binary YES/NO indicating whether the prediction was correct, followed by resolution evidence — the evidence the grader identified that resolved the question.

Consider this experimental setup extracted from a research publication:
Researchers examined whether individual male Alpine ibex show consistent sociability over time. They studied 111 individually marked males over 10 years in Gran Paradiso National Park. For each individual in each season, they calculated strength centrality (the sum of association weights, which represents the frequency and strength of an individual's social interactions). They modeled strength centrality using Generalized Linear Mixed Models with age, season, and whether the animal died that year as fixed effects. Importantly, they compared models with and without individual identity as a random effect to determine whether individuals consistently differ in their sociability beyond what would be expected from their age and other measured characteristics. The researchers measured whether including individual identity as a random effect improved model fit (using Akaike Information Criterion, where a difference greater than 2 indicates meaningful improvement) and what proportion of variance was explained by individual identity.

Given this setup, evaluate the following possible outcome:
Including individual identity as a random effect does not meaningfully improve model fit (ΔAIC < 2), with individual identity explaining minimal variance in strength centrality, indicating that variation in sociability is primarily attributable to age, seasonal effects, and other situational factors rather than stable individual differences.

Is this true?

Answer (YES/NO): NO